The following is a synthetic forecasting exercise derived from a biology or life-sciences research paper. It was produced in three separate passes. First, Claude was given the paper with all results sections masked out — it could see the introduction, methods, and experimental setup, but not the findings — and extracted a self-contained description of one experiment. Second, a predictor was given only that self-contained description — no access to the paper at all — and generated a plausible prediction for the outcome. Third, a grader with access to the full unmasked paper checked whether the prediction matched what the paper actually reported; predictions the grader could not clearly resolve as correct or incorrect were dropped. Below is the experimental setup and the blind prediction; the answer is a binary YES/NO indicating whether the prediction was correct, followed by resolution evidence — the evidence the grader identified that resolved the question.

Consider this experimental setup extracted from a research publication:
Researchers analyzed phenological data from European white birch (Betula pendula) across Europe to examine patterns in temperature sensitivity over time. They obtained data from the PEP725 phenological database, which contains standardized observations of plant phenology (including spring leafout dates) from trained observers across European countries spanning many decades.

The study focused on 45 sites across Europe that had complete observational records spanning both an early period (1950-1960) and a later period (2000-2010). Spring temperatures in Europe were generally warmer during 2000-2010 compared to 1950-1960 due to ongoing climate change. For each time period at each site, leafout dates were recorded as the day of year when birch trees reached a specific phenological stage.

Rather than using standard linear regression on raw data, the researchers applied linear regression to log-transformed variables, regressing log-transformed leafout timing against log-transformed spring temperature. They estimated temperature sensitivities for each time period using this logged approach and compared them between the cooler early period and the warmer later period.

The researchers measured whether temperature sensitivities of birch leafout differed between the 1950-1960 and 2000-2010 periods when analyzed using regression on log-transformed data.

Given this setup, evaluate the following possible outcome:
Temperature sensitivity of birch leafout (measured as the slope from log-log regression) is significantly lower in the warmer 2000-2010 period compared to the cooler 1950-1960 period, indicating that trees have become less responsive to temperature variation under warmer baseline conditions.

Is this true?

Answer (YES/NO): NO